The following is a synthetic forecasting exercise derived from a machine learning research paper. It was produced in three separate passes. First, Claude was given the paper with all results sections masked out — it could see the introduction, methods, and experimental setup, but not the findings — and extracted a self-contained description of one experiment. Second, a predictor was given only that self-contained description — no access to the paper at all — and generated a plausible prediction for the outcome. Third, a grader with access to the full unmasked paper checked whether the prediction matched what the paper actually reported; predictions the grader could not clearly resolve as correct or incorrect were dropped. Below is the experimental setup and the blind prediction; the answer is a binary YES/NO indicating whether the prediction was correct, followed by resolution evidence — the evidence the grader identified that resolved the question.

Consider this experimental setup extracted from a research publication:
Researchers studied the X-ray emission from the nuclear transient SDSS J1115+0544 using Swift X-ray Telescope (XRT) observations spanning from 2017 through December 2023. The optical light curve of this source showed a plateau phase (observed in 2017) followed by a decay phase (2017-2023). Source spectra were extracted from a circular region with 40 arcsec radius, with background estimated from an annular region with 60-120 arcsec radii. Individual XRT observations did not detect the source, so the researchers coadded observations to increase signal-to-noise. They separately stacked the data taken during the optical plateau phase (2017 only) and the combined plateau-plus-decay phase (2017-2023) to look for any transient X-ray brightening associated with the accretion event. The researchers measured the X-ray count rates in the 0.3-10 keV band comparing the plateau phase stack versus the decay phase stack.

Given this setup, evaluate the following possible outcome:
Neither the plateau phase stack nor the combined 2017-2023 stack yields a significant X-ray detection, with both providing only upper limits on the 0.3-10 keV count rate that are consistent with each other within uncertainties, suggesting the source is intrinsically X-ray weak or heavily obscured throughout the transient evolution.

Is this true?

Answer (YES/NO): NO